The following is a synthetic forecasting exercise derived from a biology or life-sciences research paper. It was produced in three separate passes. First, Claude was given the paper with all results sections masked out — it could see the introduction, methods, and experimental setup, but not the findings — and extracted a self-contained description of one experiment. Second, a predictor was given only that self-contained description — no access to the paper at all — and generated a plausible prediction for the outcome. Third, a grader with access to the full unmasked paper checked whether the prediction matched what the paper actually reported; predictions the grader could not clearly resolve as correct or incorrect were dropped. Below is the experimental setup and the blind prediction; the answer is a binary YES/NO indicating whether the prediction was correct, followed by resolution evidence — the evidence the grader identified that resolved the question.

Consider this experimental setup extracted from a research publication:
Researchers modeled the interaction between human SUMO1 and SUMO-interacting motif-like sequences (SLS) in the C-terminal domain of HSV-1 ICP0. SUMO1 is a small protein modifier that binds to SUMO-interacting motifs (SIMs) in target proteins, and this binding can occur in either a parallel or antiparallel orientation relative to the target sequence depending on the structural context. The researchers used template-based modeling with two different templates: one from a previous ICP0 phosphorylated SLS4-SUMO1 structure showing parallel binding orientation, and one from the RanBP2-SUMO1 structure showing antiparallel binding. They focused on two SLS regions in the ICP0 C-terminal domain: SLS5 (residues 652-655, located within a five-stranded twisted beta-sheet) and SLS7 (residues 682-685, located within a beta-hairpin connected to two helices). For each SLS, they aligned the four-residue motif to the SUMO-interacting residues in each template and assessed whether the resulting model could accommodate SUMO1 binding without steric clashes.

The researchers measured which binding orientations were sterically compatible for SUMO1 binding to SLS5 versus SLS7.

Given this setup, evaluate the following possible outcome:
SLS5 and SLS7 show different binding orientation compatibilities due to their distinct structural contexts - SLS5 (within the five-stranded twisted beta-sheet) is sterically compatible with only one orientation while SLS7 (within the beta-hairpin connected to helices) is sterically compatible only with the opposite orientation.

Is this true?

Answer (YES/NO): YES